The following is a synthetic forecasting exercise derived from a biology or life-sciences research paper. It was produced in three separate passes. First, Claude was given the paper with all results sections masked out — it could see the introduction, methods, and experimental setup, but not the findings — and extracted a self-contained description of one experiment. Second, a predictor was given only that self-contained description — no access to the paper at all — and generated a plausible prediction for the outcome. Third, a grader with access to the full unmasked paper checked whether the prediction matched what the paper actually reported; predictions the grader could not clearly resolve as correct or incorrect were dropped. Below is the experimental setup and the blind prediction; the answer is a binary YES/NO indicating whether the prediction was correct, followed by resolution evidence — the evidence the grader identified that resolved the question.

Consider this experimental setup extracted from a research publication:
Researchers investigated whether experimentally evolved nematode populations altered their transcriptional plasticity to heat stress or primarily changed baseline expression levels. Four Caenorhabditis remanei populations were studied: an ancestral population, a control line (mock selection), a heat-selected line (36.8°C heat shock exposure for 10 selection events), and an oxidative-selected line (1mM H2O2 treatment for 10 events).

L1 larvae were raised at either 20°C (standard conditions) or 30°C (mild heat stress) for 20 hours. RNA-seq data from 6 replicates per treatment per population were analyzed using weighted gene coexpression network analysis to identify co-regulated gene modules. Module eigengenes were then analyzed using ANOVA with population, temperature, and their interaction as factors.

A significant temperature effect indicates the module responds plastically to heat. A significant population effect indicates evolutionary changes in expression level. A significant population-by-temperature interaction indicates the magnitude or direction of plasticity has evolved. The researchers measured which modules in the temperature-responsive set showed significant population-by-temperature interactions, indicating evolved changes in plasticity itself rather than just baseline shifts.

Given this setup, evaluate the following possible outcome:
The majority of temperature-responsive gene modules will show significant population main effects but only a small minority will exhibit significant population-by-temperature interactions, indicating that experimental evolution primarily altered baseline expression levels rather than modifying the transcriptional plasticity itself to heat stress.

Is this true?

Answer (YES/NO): YES